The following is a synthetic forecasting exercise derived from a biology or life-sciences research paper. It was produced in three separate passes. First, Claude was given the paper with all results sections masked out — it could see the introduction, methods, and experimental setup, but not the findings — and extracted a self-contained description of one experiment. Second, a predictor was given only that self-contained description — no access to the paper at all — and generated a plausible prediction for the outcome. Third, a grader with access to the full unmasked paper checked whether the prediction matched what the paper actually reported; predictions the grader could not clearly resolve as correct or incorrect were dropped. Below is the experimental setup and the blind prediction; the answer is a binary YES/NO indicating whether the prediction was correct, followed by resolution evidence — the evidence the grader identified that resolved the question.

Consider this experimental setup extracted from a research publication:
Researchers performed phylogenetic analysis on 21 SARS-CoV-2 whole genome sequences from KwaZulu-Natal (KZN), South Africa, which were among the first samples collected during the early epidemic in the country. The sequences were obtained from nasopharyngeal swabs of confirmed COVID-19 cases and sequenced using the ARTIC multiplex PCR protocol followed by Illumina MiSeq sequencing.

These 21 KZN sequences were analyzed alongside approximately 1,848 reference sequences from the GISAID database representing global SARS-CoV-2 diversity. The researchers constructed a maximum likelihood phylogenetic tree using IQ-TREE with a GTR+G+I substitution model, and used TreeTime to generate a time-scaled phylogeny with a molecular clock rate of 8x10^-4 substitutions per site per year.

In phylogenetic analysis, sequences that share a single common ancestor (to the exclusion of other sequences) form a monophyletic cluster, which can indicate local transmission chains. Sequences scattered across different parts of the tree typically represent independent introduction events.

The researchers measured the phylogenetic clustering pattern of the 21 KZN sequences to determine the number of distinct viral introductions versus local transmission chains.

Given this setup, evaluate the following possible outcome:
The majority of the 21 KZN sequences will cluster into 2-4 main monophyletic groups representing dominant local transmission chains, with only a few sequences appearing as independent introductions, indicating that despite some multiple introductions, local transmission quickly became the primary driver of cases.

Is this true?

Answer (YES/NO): NO